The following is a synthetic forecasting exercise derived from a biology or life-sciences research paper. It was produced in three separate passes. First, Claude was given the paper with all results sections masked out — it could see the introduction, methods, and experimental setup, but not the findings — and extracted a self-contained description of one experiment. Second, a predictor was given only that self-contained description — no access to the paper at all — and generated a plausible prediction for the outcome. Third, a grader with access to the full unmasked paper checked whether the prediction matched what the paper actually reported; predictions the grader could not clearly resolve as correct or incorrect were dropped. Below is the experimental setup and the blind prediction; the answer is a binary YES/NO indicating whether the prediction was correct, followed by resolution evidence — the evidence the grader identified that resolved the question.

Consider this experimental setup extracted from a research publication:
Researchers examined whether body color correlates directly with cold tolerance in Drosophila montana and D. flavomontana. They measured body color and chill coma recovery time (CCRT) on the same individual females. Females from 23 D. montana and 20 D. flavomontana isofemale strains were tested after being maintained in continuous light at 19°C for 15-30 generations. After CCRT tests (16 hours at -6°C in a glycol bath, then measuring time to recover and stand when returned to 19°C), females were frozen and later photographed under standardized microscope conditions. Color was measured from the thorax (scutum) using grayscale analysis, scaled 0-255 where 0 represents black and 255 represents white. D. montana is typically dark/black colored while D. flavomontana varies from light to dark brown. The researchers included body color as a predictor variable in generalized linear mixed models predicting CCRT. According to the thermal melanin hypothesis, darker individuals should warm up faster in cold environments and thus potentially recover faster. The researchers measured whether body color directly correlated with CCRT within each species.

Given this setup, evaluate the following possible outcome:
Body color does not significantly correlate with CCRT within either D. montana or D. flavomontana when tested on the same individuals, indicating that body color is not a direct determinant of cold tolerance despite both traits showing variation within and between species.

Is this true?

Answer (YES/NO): YES